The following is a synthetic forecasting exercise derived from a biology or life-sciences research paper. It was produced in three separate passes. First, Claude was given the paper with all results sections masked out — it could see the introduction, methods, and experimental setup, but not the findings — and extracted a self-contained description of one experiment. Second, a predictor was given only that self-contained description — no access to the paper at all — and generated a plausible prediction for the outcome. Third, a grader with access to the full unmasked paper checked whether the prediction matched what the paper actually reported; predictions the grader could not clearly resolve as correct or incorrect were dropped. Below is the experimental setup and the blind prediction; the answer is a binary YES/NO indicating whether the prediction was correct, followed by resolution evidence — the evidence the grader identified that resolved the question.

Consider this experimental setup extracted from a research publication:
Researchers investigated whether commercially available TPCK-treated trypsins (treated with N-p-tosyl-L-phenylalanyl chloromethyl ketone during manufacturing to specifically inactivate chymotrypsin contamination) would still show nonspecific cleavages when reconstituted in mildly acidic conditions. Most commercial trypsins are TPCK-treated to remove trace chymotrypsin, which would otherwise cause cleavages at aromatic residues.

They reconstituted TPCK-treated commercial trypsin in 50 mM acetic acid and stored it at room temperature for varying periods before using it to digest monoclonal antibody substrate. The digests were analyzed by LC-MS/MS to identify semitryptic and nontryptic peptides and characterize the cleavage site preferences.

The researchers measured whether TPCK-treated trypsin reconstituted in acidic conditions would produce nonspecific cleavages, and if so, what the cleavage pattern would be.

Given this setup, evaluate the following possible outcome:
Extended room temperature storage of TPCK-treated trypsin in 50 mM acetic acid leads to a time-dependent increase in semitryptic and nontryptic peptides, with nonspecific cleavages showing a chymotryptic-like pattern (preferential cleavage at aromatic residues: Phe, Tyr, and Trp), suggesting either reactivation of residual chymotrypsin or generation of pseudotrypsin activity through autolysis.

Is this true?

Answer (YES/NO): YES